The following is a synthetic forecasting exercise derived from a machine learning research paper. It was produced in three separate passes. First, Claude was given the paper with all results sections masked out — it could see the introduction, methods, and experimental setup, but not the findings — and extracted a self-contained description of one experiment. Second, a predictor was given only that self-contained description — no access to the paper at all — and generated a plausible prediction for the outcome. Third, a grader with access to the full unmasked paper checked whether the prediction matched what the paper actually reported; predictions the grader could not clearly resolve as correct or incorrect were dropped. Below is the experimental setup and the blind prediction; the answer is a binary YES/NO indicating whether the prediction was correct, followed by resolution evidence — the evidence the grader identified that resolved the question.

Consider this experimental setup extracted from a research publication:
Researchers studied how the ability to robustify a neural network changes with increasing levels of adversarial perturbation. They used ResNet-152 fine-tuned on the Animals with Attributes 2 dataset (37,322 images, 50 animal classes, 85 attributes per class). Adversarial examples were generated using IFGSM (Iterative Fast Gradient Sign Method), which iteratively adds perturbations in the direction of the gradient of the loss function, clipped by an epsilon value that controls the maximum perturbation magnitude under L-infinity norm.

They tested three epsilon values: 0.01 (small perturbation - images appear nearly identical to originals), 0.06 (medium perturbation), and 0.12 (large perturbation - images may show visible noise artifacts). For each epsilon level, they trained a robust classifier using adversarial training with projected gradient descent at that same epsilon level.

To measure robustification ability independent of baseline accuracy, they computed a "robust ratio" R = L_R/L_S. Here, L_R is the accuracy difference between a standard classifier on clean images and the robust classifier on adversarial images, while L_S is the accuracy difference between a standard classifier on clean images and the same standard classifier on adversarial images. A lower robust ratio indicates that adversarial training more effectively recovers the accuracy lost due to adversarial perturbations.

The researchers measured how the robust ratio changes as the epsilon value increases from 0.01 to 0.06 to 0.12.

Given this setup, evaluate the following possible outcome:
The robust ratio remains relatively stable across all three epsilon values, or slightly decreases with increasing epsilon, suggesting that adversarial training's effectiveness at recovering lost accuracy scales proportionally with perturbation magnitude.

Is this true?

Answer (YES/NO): NO